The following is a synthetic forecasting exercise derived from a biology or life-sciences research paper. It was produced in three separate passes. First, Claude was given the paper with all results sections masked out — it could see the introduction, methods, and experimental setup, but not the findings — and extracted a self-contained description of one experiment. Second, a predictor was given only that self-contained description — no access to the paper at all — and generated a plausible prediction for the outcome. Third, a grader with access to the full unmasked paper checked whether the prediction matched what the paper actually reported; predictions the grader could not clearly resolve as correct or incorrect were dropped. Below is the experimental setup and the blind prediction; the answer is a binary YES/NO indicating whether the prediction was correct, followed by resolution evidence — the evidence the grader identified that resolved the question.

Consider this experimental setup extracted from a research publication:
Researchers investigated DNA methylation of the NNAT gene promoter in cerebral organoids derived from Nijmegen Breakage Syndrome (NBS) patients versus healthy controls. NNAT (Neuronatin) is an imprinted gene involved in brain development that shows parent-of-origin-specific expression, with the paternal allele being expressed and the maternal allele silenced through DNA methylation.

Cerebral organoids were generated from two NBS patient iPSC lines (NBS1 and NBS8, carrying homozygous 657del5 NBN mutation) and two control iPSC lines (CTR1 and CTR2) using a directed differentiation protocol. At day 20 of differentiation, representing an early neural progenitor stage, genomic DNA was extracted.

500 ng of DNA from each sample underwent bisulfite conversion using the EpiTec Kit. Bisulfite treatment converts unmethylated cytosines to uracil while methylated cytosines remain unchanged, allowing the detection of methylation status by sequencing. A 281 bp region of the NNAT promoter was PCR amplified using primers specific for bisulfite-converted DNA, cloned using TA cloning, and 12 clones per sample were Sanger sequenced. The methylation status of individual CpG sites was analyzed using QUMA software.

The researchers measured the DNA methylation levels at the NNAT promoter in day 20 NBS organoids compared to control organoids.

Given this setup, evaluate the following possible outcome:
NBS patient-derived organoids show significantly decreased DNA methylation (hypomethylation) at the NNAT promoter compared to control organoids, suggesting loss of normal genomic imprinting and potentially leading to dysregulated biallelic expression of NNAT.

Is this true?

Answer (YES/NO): NO